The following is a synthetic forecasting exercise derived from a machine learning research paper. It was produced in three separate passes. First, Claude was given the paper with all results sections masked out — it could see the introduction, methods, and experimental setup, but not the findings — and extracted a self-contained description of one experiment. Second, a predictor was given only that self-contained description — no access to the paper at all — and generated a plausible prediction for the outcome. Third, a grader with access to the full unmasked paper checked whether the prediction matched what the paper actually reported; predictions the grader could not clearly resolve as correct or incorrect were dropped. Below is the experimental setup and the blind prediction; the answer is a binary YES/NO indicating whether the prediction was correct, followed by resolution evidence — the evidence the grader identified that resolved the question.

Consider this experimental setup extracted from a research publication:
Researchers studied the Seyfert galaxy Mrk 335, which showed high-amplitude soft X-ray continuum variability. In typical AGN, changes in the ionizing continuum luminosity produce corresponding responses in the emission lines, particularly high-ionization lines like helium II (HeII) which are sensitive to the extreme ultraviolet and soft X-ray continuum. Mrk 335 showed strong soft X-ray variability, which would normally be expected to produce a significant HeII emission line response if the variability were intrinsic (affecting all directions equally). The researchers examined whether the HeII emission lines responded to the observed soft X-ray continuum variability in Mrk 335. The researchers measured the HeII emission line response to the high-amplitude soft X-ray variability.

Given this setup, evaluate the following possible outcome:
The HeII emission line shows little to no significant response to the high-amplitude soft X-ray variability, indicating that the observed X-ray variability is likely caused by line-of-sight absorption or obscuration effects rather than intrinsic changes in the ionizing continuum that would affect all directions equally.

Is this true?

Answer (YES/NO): YES